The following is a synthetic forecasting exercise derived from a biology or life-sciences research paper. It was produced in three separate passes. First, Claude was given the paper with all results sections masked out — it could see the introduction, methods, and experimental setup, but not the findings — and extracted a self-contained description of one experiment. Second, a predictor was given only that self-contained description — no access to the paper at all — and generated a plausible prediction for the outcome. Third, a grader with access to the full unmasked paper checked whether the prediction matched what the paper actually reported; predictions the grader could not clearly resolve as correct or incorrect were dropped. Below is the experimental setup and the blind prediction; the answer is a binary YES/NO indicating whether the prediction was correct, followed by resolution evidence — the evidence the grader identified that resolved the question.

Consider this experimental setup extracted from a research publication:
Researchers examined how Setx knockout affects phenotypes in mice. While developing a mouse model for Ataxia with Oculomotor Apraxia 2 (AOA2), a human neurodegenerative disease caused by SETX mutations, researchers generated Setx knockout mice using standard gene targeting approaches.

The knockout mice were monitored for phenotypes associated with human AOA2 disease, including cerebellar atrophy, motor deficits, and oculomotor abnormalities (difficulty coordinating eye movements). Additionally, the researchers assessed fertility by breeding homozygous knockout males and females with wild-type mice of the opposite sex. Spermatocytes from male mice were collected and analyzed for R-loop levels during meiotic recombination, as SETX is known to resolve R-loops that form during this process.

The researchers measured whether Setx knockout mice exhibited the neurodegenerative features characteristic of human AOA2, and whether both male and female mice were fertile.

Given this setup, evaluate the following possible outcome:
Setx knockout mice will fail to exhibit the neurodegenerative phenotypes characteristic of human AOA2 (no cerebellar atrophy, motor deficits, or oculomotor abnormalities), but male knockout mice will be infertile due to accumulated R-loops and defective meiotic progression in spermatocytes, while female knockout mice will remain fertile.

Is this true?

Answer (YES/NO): YES